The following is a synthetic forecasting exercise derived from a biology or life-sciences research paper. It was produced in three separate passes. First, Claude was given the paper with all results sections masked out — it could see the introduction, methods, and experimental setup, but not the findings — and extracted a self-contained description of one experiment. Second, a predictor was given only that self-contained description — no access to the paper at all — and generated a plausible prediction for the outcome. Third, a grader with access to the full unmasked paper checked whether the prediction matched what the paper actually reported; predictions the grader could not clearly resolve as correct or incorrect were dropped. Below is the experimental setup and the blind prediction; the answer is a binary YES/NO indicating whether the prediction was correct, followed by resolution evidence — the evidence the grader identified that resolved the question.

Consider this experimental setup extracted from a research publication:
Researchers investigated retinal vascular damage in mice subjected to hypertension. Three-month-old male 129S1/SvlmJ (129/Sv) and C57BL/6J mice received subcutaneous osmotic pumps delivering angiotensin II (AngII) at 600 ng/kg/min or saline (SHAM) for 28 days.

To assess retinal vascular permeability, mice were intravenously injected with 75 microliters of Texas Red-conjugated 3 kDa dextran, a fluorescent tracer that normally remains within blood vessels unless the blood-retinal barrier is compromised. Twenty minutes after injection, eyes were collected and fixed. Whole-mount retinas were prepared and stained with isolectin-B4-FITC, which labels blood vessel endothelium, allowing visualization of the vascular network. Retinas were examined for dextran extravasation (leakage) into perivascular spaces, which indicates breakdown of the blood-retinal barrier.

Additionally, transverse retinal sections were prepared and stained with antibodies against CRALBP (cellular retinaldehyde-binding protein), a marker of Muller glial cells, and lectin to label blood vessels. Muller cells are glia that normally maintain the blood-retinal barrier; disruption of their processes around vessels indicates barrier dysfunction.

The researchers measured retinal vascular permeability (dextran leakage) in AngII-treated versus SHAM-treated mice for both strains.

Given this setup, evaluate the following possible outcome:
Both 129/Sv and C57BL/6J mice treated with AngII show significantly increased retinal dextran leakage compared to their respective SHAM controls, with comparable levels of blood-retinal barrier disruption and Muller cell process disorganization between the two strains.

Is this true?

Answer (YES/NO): NO